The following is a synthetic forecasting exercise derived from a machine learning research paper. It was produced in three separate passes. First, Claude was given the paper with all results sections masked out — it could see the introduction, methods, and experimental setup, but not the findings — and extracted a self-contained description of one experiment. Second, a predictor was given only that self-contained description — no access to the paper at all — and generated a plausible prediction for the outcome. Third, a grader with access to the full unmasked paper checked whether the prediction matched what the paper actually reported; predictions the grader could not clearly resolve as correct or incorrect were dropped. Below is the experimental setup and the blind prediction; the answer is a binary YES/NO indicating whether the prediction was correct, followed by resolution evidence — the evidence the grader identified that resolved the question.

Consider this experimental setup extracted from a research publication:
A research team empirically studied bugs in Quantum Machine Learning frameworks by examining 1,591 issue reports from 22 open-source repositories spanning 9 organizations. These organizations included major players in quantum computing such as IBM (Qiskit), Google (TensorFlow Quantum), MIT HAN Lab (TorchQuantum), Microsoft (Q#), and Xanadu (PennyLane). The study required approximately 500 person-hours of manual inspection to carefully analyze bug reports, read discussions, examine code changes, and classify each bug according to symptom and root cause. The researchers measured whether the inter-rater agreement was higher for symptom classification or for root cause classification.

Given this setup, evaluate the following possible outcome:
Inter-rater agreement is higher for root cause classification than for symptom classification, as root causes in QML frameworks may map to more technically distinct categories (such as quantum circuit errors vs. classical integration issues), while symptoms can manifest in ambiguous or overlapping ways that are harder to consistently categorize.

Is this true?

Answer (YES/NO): NO